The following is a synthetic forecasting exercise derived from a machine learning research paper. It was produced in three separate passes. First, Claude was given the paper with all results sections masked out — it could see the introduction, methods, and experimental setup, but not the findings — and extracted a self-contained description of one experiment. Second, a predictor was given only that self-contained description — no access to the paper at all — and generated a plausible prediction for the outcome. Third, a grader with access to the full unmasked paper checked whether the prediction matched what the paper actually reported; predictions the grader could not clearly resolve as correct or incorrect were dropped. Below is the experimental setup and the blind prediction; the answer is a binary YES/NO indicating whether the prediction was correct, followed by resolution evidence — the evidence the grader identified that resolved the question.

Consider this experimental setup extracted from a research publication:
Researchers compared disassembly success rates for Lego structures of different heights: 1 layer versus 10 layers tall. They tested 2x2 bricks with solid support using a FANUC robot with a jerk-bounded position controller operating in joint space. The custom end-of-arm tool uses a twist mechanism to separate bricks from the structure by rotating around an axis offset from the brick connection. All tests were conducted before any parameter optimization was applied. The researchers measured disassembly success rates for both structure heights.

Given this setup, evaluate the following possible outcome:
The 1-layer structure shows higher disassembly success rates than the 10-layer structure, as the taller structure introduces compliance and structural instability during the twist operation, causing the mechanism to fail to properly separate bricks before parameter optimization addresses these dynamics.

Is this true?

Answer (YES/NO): YES